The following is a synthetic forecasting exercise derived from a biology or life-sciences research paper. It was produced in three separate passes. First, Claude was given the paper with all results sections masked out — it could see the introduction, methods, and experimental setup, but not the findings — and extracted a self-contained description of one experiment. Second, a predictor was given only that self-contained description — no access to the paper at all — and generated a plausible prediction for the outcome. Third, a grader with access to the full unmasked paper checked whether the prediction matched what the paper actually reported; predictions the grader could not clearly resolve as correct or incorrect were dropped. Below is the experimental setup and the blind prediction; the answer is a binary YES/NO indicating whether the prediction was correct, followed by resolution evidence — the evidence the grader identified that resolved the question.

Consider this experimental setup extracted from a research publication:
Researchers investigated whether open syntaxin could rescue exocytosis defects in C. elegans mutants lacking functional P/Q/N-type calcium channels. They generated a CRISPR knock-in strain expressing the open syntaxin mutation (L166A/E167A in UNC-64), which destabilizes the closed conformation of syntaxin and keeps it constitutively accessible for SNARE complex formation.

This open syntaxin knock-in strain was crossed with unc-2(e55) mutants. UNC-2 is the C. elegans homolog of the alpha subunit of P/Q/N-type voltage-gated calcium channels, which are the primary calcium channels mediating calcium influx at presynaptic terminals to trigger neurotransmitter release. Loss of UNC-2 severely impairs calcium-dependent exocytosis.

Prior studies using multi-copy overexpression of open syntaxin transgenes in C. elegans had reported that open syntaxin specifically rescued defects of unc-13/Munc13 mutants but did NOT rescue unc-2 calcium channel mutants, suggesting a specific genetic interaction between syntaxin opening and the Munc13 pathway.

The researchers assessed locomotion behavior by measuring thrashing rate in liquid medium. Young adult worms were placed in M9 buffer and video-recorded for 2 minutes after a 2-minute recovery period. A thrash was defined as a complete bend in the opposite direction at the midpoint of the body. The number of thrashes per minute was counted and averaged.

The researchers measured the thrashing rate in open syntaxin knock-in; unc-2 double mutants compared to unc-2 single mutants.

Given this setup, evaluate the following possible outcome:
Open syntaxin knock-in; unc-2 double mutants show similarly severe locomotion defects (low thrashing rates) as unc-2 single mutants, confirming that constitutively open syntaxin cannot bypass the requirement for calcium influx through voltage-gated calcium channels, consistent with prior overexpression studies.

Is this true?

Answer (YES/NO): NO